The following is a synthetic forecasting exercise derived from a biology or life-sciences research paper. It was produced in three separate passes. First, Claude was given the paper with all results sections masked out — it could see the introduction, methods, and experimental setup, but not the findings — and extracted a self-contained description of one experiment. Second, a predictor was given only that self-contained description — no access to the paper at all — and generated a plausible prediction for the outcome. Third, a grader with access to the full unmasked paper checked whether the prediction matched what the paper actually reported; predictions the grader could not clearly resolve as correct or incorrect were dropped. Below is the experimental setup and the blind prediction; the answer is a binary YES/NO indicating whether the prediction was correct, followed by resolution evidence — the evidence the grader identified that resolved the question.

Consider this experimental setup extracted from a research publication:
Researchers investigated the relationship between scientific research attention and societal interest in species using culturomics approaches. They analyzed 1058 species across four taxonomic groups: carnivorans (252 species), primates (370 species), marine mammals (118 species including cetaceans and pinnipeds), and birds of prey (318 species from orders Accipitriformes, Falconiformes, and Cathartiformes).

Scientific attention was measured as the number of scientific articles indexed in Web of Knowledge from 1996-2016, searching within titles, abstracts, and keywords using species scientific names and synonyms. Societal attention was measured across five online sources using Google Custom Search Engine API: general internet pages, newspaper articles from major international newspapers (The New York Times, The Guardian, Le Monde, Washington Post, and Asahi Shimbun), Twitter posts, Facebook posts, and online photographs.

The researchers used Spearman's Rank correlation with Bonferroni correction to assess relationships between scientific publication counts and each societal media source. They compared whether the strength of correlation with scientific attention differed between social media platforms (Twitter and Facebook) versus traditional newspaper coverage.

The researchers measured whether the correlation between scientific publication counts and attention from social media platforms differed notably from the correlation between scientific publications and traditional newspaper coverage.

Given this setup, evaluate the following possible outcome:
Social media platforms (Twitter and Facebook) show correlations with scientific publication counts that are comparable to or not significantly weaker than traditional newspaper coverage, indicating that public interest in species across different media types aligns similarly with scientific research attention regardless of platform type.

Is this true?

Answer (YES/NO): YES